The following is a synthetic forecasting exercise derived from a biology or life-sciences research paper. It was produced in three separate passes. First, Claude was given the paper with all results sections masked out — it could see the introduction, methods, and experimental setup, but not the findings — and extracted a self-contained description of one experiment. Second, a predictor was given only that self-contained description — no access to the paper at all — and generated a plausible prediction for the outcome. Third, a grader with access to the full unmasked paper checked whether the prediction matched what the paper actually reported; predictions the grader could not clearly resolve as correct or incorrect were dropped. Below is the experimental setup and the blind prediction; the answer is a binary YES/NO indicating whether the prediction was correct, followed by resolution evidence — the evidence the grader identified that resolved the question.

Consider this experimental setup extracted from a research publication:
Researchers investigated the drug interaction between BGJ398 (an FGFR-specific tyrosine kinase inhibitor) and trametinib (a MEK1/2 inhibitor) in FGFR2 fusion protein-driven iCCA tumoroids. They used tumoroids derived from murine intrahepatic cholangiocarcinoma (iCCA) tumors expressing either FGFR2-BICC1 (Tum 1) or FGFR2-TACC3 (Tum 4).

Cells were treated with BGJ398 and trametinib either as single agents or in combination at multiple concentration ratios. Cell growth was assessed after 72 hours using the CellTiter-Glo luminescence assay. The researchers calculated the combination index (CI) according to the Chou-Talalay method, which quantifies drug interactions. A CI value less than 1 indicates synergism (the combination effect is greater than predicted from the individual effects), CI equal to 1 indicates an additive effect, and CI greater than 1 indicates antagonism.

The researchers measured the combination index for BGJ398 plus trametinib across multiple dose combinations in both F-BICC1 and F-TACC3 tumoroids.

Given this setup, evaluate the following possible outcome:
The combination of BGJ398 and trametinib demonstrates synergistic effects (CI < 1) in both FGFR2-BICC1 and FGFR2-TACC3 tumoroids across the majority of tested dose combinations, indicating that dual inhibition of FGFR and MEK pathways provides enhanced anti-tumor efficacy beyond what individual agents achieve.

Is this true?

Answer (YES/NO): YES